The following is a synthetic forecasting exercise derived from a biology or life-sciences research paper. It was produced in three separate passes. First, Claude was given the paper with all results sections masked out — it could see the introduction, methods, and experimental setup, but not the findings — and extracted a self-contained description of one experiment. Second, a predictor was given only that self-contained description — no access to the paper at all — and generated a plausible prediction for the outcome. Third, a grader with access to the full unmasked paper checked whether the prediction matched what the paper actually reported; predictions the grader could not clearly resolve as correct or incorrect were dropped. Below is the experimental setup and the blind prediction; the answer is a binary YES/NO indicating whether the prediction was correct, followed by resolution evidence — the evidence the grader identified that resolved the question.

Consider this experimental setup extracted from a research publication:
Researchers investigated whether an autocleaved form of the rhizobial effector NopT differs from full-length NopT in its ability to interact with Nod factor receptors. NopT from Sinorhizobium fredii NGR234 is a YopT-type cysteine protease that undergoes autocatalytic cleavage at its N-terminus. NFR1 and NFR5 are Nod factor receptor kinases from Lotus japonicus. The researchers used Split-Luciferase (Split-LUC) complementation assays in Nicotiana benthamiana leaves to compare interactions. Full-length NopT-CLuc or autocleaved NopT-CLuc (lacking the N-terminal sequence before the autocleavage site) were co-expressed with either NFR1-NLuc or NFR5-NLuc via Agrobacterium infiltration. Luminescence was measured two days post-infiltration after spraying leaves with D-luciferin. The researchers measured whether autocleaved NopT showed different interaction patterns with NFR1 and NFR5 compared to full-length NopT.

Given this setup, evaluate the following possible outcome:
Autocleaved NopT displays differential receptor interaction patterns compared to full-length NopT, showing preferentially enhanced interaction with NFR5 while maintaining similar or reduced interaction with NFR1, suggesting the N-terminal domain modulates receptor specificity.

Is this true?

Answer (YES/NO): NO